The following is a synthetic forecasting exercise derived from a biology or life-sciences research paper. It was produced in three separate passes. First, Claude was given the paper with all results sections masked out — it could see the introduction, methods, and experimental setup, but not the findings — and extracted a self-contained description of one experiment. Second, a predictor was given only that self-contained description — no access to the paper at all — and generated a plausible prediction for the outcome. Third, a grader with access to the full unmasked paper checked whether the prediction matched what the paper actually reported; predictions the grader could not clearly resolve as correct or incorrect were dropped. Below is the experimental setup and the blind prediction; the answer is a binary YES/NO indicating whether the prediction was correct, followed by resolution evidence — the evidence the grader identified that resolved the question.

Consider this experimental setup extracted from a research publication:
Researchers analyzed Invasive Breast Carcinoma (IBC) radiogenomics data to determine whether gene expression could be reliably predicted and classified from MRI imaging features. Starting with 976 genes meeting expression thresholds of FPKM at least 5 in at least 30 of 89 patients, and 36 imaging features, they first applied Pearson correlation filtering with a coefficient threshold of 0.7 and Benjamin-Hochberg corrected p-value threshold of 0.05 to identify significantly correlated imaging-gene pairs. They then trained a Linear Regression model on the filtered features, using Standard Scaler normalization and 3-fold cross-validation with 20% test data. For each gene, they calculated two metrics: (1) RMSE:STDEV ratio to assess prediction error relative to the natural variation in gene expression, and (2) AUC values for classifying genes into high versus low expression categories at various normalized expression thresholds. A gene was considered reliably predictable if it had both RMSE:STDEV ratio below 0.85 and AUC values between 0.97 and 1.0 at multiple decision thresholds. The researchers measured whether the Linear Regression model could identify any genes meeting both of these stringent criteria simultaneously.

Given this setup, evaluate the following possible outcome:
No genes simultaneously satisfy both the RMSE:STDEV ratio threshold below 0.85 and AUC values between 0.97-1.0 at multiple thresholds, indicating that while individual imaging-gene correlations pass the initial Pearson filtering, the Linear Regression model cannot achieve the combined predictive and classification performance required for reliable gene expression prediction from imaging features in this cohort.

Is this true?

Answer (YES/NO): NO